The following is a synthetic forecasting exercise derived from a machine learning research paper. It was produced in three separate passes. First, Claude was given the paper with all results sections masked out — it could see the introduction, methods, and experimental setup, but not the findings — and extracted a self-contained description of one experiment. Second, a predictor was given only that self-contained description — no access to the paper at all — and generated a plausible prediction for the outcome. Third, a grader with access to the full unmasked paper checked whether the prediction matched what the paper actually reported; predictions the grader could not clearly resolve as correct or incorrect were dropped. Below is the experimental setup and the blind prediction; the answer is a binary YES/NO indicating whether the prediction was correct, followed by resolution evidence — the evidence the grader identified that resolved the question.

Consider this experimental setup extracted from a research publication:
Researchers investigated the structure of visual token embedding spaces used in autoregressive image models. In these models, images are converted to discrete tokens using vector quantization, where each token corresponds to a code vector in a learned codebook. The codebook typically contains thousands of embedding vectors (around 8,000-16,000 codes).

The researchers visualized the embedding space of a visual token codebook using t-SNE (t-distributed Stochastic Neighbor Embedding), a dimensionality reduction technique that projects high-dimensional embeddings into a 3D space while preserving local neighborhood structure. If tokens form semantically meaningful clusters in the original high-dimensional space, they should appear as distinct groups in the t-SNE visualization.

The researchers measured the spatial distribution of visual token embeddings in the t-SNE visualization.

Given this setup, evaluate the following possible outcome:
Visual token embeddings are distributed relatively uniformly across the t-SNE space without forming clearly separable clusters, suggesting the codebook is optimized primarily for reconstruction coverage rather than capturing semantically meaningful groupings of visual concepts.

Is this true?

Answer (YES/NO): YES